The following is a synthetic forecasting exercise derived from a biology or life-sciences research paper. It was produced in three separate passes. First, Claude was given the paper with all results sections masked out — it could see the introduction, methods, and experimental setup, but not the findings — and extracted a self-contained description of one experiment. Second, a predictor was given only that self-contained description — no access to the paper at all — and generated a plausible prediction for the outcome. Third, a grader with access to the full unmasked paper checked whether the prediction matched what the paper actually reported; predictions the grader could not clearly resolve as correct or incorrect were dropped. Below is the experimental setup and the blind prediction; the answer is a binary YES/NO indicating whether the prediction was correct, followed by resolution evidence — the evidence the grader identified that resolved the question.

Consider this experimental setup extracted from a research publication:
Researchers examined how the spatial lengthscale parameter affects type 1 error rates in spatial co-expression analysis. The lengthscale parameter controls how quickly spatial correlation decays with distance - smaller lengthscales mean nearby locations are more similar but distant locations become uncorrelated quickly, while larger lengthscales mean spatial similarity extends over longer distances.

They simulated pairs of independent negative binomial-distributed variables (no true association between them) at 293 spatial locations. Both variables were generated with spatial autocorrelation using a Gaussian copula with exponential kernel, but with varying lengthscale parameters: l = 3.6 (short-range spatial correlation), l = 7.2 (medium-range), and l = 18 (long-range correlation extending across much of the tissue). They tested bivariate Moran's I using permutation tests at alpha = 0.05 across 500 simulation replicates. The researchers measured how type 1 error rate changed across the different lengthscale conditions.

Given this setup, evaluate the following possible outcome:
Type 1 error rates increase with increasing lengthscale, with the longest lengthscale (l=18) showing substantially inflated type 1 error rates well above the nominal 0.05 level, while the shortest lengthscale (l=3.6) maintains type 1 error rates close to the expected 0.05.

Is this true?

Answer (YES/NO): NO